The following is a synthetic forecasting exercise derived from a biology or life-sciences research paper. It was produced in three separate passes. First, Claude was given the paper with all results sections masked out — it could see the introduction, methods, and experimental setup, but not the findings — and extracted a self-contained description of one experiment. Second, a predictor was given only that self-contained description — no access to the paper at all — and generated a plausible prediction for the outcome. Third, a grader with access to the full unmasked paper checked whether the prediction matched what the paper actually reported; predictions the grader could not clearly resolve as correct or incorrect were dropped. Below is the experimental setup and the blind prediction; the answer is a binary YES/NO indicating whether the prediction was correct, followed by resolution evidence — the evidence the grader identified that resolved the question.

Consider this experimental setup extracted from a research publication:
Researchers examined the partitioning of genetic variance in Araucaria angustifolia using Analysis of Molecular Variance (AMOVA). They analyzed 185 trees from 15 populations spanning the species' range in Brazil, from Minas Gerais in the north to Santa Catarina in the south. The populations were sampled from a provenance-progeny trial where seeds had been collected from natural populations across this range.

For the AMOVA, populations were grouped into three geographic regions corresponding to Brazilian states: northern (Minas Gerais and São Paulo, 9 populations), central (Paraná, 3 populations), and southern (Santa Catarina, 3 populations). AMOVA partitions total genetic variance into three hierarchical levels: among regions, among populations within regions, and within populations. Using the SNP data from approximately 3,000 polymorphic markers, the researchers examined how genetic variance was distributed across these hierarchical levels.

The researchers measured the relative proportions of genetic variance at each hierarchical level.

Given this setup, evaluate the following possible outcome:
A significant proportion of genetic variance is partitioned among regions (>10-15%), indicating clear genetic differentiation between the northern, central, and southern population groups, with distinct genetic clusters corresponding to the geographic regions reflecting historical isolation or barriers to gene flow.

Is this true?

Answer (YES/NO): YES